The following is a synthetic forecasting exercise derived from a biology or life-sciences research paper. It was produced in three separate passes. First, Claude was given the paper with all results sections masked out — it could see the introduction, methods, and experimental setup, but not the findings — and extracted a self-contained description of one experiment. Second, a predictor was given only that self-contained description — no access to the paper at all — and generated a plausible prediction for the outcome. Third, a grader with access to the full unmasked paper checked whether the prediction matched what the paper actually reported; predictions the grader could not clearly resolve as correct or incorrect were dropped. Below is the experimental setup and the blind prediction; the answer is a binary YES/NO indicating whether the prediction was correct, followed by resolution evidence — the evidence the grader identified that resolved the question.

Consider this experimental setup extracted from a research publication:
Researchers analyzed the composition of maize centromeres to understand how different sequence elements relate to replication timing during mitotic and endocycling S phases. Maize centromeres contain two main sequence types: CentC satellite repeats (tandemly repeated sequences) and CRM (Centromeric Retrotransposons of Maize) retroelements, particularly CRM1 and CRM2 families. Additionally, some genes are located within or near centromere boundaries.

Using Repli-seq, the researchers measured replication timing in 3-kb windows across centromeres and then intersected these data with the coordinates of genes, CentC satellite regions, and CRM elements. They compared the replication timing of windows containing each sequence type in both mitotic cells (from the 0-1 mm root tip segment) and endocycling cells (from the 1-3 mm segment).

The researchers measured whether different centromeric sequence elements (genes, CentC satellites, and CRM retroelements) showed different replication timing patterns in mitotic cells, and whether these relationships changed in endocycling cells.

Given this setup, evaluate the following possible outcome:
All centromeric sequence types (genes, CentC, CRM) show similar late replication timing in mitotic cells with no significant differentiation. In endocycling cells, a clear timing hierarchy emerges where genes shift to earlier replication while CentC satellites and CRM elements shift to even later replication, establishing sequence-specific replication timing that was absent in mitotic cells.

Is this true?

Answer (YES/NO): NO